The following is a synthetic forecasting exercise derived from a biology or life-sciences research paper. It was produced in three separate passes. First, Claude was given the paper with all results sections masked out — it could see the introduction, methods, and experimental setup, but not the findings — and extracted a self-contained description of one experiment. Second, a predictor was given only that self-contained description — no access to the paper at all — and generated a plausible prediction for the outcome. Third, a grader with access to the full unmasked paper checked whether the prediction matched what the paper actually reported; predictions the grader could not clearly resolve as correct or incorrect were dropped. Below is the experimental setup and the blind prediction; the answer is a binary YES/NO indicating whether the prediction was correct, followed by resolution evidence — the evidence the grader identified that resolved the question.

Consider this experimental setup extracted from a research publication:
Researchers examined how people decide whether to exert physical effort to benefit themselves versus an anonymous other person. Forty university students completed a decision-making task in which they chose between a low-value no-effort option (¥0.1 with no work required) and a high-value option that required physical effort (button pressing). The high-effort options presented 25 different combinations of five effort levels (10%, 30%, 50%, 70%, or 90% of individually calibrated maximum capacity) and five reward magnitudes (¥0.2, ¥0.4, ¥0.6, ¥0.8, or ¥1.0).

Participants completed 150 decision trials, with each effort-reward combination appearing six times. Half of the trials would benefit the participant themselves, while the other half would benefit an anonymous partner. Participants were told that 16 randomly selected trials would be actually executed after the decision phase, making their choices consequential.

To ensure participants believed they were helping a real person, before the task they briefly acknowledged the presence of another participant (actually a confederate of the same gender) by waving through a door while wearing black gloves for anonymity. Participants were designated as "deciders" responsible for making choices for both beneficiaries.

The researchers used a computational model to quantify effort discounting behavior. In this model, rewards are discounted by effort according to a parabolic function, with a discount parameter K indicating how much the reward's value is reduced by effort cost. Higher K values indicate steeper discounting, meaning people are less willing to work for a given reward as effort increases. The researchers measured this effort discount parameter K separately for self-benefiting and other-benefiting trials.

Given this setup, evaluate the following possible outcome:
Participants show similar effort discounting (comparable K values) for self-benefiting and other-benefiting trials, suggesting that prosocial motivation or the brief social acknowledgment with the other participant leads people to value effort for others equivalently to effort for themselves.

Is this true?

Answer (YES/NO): NO